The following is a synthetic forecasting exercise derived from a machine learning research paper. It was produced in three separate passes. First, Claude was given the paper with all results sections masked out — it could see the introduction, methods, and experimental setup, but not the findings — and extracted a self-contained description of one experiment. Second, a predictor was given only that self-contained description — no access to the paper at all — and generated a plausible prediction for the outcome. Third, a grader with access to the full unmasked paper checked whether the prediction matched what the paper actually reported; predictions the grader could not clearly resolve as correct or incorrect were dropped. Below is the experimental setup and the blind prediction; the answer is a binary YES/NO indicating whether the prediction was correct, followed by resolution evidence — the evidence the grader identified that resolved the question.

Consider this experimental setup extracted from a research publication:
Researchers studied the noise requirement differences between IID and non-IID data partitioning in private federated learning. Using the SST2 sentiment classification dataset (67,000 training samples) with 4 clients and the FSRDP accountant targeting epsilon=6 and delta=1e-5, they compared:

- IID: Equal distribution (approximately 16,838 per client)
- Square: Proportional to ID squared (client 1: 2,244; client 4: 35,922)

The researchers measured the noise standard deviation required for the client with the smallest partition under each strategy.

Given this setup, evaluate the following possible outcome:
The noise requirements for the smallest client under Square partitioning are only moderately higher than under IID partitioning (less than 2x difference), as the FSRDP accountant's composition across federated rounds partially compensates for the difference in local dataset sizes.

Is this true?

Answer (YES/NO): NO